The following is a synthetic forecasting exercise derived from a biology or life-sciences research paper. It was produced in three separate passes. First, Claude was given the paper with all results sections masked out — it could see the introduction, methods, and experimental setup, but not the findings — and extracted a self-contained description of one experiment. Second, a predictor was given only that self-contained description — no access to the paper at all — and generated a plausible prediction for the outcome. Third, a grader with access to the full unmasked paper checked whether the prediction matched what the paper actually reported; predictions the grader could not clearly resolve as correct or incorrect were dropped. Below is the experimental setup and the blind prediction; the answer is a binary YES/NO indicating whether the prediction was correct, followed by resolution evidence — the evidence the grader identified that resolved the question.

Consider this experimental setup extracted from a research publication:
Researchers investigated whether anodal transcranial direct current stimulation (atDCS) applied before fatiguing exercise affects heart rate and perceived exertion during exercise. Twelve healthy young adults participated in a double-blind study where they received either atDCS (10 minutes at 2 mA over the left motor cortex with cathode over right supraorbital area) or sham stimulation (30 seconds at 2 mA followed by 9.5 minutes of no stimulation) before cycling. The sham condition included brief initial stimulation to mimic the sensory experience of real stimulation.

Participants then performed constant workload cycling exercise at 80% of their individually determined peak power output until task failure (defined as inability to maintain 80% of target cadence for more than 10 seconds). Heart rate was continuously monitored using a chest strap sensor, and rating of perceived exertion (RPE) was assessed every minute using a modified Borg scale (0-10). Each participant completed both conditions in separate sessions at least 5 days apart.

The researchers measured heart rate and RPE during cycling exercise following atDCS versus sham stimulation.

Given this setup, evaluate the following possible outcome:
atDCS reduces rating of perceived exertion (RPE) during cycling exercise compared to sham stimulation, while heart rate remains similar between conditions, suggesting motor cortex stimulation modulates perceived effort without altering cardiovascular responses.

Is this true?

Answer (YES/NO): NO